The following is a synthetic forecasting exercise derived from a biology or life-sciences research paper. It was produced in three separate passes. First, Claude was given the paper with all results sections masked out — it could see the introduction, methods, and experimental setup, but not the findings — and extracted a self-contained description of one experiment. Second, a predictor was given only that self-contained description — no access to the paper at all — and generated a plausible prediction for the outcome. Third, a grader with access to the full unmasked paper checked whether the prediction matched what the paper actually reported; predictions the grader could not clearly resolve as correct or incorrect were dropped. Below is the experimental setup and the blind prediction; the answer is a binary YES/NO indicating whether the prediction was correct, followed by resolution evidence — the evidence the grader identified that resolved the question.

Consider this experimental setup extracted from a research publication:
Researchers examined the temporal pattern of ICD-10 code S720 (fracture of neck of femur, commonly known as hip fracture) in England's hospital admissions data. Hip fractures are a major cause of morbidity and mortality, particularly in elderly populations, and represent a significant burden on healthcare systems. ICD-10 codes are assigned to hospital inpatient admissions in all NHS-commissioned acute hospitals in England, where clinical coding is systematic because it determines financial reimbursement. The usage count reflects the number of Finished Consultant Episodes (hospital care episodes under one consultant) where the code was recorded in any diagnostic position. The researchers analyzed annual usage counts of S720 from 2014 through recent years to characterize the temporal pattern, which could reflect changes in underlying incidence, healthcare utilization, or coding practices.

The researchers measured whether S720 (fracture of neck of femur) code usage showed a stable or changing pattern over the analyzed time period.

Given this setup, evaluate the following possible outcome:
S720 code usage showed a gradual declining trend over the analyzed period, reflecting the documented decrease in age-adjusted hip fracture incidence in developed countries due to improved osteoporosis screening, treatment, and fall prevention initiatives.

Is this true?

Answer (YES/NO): NO